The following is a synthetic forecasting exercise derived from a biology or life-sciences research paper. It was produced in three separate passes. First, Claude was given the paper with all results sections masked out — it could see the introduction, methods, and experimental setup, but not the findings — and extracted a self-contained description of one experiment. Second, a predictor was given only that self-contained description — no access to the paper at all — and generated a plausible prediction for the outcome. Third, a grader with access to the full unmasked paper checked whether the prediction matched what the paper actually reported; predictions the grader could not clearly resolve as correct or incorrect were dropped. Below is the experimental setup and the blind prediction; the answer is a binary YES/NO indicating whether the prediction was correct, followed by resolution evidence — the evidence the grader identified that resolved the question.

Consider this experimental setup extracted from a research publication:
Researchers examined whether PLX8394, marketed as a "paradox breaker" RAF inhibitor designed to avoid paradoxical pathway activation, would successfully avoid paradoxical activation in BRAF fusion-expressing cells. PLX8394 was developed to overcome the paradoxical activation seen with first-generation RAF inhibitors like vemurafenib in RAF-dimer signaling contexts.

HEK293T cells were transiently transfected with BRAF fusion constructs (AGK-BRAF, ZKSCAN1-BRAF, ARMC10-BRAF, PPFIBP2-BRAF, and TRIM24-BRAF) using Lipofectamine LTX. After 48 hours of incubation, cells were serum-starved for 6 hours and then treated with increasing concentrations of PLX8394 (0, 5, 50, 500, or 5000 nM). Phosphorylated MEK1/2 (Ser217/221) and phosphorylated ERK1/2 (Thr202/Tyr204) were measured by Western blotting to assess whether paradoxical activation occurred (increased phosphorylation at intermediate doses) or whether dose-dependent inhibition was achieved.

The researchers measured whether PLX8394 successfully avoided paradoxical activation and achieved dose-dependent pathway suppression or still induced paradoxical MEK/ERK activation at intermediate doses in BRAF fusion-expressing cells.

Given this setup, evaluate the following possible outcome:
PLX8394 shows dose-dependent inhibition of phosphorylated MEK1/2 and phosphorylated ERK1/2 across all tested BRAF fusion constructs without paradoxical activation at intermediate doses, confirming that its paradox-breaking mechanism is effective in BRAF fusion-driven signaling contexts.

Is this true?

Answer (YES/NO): NO